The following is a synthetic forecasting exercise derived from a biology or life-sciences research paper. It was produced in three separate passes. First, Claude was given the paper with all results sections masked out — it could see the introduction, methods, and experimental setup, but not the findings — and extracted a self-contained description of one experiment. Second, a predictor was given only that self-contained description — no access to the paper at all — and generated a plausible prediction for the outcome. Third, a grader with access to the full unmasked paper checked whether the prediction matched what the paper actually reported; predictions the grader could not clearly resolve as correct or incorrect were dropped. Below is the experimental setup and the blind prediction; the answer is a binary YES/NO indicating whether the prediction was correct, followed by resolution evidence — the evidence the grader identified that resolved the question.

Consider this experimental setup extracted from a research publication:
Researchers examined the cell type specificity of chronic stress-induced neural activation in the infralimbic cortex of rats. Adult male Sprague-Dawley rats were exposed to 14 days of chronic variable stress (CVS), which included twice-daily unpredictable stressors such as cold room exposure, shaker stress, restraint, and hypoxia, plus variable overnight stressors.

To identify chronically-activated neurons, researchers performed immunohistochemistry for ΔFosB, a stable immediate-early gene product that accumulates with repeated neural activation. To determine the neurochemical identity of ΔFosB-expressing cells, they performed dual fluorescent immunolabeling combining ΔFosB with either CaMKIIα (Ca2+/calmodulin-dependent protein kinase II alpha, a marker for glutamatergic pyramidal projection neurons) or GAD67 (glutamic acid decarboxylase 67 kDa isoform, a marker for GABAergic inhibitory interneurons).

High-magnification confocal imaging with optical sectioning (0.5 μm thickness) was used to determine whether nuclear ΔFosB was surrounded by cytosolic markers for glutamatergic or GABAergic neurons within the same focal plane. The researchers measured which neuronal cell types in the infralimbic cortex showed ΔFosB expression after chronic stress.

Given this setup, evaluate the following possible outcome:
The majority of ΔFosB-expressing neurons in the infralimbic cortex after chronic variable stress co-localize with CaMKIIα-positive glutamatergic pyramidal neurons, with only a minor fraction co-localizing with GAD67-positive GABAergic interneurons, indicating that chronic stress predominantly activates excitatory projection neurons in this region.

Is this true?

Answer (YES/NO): NO